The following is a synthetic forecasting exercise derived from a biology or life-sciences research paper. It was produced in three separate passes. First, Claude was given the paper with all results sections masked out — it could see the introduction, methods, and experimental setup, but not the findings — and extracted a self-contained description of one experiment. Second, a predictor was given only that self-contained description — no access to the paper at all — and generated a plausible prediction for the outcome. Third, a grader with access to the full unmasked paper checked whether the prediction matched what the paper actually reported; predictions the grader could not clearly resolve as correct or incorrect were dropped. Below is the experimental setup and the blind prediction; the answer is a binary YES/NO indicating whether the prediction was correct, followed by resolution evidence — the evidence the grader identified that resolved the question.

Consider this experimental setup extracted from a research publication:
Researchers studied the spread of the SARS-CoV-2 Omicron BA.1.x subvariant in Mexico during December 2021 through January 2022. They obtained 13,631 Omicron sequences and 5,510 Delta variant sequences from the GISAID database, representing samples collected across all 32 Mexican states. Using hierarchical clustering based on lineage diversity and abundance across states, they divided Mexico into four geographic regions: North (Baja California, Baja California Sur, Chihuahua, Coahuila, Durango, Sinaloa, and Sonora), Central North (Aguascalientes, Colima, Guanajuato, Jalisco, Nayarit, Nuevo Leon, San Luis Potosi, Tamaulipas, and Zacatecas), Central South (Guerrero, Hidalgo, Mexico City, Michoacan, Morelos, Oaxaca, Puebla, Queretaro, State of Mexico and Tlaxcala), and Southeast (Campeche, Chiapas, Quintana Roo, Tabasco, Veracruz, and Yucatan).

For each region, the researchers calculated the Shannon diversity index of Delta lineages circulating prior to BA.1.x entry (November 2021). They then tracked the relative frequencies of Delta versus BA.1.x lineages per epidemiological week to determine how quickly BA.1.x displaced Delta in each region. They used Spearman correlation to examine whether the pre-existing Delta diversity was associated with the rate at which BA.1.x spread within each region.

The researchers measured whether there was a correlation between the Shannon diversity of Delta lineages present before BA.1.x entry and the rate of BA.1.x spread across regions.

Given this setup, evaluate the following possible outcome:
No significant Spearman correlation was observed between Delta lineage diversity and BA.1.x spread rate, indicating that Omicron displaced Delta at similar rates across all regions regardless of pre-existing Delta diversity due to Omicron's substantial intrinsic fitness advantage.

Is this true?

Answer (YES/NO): NO